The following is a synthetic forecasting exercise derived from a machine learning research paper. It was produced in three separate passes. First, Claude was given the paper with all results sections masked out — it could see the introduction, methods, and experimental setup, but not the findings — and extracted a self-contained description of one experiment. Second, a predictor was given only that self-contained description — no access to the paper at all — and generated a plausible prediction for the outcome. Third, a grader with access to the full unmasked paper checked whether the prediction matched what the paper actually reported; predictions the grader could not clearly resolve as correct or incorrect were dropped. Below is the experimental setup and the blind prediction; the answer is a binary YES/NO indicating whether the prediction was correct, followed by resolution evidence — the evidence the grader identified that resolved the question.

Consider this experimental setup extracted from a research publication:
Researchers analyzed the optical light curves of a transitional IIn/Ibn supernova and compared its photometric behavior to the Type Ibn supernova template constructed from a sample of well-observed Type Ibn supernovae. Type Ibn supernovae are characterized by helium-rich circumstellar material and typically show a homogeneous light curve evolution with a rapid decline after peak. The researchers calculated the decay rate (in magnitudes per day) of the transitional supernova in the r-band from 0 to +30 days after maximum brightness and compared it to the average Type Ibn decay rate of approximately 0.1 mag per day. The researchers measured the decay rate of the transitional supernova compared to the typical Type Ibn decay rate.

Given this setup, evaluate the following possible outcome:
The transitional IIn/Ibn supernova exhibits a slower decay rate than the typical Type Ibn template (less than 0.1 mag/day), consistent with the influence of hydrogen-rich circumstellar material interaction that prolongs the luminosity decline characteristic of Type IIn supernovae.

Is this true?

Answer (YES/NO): YES